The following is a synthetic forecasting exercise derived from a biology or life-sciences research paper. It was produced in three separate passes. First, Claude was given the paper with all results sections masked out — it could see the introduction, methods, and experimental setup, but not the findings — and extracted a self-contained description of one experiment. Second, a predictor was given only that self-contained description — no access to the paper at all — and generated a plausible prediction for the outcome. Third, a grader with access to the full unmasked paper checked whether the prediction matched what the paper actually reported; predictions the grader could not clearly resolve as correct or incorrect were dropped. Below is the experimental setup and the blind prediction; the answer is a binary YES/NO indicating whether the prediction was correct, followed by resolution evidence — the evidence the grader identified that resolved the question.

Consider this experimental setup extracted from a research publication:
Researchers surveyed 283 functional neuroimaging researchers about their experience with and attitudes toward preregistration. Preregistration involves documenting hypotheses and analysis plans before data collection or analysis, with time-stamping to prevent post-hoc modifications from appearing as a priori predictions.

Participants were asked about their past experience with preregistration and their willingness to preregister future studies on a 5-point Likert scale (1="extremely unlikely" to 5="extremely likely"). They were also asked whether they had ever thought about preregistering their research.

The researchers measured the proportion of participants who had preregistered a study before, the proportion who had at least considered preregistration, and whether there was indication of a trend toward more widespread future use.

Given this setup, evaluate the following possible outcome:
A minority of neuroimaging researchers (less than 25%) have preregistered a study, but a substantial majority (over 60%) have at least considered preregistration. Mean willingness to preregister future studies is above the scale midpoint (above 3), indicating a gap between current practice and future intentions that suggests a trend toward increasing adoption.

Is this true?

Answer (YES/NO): NO